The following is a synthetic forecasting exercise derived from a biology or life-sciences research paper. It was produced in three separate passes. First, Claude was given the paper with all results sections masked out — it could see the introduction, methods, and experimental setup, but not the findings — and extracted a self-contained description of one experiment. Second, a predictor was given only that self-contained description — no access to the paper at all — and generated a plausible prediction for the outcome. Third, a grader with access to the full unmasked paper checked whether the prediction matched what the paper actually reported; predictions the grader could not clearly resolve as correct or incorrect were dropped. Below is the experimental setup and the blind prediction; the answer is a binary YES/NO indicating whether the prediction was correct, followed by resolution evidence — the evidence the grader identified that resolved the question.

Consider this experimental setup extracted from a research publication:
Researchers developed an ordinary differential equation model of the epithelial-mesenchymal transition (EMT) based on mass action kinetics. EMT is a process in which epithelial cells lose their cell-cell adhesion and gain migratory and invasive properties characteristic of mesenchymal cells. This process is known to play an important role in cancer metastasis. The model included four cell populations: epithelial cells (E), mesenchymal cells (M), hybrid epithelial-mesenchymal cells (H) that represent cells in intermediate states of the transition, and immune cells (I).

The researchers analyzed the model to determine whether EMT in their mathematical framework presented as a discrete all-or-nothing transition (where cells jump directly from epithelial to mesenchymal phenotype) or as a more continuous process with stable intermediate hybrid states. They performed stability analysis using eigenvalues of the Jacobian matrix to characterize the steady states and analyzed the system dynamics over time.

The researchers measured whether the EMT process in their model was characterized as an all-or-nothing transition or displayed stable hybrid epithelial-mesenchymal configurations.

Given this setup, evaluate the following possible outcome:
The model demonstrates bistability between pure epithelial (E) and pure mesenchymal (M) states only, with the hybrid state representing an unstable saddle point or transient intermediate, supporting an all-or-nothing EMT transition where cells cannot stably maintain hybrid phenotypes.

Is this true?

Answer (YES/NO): NO